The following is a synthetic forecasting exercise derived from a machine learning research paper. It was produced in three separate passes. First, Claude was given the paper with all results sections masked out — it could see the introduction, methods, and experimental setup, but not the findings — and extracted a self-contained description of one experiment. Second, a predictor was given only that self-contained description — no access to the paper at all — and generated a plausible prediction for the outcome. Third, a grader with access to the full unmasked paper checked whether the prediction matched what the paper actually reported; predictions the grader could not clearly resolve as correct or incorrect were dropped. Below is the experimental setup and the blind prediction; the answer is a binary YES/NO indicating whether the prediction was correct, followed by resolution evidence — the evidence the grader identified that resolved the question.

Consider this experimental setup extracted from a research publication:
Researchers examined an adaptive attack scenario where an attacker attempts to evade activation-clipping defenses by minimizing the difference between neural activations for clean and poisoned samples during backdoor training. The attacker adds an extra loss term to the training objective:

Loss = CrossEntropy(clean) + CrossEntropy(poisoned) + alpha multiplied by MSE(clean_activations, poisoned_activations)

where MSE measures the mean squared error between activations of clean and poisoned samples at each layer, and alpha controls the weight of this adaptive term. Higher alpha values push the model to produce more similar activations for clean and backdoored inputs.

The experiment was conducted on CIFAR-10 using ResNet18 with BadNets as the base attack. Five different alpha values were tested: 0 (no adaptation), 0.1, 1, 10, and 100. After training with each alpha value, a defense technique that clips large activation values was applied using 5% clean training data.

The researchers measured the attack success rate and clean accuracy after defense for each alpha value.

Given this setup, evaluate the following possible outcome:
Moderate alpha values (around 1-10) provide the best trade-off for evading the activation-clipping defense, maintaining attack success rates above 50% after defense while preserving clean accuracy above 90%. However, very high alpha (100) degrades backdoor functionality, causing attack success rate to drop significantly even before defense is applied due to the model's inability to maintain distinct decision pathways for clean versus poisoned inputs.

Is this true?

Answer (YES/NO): NO